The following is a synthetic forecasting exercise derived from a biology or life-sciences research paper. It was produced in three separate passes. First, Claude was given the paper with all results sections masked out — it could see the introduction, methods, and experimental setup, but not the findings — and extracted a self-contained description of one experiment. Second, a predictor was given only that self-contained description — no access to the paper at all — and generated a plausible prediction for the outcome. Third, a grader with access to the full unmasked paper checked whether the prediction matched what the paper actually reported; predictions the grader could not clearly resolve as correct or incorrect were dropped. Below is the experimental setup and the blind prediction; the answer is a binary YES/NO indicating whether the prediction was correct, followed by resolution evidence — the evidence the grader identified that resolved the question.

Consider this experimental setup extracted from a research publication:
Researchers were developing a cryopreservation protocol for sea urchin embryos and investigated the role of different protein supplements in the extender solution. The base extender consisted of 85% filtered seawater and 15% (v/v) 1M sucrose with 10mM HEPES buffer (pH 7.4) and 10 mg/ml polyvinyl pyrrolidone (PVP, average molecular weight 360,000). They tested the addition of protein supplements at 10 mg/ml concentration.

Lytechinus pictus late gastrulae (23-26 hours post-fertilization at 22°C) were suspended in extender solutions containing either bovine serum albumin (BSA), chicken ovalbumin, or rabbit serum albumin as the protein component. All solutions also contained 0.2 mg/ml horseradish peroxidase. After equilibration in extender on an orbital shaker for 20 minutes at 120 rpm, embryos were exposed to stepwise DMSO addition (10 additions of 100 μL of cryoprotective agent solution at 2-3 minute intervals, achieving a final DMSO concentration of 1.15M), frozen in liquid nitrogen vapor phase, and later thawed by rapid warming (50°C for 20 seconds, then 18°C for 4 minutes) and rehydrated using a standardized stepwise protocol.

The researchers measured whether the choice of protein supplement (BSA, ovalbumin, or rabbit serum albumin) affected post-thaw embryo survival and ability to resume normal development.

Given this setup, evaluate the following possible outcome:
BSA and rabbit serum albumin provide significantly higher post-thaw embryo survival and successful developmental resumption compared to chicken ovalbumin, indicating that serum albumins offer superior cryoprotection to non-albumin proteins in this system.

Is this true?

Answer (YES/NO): NO